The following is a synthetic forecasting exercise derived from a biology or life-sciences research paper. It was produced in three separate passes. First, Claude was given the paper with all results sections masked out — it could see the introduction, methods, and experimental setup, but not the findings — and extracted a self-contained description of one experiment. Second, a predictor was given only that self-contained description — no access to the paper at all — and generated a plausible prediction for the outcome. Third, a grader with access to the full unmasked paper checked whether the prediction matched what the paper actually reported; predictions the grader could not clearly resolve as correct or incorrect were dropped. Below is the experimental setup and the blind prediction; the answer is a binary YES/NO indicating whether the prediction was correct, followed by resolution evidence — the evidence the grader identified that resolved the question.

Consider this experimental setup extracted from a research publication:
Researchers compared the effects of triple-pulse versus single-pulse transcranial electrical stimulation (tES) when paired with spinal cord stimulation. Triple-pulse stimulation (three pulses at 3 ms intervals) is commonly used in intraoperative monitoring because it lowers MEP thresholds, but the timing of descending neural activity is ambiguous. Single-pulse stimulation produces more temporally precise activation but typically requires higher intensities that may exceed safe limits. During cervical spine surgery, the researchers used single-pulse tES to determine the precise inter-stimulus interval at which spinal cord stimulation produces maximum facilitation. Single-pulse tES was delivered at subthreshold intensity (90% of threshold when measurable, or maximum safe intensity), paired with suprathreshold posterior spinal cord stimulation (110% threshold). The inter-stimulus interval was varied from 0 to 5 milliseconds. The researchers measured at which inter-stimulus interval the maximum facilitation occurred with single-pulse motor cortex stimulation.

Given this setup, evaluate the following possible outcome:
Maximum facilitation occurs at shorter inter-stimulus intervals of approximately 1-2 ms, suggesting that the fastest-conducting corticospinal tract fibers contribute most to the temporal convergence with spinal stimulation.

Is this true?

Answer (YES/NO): NO